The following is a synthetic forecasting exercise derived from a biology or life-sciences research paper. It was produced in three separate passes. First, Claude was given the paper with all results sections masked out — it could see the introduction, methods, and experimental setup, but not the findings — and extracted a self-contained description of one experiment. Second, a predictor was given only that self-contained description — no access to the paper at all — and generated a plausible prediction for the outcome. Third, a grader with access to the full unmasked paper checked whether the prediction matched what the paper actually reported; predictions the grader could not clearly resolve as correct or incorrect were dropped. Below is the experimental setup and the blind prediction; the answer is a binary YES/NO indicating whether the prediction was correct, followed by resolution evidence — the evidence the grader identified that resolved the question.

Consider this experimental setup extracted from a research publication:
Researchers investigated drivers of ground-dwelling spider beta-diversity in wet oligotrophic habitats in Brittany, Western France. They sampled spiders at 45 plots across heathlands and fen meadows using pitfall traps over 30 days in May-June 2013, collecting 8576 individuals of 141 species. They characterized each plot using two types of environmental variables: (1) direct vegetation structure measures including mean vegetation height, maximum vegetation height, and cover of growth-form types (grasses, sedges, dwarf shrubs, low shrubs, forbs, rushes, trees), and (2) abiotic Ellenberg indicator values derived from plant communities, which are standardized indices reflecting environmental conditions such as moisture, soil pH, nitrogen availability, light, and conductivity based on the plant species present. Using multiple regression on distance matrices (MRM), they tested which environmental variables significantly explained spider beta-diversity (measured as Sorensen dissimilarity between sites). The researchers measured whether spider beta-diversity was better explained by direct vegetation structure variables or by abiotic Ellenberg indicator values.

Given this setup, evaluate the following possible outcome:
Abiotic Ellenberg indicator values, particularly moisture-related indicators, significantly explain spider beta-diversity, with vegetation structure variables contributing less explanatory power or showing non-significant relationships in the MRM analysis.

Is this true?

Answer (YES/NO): NO